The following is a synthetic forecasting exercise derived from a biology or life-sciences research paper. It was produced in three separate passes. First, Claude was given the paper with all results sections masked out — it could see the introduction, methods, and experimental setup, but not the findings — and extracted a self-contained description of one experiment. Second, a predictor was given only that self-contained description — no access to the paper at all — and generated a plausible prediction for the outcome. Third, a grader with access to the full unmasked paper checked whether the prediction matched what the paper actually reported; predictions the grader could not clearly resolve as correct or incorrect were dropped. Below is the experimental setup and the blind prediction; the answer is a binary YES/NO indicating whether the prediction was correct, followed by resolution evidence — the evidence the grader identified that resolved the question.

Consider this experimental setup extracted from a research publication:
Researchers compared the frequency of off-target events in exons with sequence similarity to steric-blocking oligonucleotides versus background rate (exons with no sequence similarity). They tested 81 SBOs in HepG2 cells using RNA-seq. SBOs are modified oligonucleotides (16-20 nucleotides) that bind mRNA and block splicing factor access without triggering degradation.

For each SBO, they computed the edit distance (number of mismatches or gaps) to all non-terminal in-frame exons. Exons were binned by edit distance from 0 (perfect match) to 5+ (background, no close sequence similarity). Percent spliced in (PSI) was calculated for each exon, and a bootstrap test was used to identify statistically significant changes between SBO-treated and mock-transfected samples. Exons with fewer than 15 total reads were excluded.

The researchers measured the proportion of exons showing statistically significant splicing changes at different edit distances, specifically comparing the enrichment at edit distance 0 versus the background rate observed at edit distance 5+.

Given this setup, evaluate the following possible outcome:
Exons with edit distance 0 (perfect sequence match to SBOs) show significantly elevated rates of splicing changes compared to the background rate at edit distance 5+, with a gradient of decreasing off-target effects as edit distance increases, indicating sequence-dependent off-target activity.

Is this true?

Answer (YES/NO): YES